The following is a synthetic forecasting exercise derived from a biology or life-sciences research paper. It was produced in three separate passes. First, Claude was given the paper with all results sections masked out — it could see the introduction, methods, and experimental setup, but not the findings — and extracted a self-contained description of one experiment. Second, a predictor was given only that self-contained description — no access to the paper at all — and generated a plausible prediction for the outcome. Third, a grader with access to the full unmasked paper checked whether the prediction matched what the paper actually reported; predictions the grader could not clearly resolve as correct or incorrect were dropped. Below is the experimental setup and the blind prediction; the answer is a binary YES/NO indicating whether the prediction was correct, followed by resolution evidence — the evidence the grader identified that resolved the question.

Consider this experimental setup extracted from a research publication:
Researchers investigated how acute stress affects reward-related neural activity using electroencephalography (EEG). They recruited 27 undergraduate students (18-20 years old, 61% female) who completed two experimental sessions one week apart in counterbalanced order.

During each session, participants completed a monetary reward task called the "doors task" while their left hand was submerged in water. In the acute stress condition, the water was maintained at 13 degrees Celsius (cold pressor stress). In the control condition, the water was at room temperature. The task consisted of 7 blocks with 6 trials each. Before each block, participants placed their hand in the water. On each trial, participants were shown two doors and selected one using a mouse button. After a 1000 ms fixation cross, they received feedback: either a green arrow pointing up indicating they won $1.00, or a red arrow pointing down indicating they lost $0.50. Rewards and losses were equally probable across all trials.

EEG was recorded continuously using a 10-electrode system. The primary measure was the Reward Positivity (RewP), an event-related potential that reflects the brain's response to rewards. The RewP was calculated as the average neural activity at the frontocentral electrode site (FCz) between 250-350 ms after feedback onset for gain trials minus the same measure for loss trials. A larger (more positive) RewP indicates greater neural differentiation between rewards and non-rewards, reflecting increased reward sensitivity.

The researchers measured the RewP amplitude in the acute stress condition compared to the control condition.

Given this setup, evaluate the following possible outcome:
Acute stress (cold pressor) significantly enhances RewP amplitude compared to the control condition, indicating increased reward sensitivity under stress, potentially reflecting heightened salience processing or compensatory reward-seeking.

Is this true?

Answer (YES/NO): NO